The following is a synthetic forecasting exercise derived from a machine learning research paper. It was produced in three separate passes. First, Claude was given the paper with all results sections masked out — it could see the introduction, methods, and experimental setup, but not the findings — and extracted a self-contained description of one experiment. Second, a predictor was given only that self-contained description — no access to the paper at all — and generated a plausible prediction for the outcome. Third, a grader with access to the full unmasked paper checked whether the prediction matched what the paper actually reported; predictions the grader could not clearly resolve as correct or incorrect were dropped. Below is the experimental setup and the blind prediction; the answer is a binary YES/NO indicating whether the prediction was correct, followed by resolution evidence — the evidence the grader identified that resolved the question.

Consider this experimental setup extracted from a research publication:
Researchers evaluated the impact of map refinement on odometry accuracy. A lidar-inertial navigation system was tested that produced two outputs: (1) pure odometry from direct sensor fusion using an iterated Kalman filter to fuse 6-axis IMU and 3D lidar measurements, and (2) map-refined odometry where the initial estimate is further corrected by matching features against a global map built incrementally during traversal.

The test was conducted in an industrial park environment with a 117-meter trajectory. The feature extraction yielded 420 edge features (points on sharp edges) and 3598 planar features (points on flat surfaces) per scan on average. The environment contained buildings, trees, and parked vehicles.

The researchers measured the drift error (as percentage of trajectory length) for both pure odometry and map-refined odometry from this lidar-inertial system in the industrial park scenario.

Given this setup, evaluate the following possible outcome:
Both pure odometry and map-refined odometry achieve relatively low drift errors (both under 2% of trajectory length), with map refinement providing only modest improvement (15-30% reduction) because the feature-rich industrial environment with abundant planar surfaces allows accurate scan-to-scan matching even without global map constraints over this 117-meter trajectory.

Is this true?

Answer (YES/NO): NO